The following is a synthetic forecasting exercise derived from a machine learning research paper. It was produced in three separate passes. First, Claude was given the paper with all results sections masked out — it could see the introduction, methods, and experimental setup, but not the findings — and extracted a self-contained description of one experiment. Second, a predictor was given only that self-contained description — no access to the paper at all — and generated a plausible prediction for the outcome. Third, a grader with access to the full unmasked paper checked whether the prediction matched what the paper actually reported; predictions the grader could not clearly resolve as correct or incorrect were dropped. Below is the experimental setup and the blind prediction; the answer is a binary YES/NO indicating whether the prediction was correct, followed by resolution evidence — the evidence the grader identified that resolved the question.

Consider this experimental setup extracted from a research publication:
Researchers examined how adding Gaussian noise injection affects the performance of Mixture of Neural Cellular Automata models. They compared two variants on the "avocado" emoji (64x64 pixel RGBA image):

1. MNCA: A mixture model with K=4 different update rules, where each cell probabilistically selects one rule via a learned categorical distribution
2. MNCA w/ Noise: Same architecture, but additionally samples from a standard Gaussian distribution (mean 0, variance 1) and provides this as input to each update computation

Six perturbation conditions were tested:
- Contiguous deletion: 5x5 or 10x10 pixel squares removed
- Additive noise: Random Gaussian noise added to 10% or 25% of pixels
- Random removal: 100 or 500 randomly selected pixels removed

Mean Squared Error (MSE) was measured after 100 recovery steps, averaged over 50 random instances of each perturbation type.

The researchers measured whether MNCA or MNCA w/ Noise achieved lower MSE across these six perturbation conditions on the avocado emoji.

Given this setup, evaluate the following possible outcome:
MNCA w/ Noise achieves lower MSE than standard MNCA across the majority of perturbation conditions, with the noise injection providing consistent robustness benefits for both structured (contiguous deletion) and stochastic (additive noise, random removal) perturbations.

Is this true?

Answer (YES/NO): NO